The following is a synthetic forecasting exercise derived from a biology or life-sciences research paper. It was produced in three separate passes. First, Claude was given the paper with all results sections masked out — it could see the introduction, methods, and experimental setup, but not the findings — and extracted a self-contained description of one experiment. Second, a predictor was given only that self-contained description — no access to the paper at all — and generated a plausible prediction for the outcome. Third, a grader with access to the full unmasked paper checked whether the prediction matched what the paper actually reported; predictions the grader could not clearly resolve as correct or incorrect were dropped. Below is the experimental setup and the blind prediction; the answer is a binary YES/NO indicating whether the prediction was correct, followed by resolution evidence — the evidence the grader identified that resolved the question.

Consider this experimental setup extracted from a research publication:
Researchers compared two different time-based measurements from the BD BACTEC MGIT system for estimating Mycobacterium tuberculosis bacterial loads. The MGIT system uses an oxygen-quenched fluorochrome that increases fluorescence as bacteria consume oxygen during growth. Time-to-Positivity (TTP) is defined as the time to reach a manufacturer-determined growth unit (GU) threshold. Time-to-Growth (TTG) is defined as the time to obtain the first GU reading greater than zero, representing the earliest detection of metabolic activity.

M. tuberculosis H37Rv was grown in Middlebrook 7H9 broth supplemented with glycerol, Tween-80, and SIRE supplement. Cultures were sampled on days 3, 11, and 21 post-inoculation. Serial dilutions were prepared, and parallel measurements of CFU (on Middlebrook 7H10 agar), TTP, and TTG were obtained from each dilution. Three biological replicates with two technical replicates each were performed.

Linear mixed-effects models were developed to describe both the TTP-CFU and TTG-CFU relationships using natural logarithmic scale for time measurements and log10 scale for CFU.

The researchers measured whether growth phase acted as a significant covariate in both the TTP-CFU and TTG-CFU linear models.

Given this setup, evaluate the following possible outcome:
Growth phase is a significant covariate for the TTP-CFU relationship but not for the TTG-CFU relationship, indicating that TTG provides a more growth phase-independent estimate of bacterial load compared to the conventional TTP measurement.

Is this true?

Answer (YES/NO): NO